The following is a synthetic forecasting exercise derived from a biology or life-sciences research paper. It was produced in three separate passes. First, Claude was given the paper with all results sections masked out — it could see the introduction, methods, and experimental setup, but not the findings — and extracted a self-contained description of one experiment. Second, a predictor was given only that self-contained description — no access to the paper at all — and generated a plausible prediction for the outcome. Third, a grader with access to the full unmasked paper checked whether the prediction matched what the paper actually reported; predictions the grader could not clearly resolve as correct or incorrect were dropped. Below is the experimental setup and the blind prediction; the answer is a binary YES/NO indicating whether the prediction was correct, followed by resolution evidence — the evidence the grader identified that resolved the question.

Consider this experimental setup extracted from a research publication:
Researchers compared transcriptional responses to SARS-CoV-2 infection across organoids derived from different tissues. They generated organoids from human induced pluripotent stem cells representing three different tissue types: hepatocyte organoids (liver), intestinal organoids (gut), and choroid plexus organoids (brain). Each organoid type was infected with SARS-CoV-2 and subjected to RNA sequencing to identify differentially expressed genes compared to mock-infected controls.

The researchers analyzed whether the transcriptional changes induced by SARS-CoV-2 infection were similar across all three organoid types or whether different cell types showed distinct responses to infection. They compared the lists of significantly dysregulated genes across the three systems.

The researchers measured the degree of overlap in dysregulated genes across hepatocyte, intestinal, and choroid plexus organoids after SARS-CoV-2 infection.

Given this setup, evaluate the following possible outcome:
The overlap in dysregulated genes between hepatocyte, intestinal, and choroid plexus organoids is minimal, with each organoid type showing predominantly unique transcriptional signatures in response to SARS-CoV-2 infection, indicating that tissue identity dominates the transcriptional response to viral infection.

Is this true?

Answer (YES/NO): YES